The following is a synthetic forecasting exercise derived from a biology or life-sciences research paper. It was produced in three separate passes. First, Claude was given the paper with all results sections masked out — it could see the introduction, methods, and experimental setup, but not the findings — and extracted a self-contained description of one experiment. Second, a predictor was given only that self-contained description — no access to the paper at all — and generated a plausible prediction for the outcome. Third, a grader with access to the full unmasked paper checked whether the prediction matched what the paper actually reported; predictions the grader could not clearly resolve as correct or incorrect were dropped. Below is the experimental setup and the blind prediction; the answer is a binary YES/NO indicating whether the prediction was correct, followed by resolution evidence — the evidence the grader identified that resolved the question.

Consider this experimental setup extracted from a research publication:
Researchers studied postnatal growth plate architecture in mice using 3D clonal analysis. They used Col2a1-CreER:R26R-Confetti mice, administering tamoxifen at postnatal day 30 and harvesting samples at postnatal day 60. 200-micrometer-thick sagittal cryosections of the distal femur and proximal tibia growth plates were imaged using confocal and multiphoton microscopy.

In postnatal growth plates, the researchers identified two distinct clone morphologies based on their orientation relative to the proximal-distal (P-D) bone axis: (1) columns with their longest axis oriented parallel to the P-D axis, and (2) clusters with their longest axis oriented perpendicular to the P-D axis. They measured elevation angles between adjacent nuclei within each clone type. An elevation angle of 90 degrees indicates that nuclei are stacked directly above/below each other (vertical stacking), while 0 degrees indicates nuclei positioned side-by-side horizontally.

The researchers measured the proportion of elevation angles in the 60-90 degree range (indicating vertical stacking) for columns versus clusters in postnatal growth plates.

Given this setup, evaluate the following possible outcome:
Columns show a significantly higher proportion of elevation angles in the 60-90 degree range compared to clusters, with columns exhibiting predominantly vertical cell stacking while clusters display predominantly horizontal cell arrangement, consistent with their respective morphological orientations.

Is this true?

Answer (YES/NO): NO